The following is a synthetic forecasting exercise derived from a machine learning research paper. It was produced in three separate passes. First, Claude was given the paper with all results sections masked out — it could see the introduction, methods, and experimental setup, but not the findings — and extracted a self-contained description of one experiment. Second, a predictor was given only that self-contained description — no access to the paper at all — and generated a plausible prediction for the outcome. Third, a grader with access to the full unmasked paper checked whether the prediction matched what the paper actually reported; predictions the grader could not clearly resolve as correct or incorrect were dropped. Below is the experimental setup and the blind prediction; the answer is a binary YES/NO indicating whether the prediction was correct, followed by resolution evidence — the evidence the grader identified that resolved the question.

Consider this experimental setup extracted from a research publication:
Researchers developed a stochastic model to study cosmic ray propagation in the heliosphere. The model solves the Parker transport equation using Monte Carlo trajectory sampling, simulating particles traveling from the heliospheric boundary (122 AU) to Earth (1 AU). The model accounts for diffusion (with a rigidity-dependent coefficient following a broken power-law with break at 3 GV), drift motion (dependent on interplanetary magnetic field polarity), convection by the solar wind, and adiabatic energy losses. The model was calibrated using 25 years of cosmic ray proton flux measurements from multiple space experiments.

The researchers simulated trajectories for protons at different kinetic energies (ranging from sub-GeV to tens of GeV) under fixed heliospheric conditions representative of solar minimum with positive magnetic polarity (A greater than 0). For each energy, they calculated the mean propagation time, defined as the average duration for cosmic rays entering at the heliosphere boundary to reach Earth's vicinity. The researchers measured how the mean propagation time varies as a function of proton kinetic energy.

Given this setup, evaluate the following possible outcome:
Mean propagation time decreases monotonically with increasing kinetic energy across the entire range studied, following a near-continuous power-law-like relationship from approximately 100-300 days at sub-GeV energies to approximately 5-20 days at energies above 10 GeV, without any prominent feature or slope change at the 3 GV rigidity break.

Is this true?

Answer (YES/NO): NO